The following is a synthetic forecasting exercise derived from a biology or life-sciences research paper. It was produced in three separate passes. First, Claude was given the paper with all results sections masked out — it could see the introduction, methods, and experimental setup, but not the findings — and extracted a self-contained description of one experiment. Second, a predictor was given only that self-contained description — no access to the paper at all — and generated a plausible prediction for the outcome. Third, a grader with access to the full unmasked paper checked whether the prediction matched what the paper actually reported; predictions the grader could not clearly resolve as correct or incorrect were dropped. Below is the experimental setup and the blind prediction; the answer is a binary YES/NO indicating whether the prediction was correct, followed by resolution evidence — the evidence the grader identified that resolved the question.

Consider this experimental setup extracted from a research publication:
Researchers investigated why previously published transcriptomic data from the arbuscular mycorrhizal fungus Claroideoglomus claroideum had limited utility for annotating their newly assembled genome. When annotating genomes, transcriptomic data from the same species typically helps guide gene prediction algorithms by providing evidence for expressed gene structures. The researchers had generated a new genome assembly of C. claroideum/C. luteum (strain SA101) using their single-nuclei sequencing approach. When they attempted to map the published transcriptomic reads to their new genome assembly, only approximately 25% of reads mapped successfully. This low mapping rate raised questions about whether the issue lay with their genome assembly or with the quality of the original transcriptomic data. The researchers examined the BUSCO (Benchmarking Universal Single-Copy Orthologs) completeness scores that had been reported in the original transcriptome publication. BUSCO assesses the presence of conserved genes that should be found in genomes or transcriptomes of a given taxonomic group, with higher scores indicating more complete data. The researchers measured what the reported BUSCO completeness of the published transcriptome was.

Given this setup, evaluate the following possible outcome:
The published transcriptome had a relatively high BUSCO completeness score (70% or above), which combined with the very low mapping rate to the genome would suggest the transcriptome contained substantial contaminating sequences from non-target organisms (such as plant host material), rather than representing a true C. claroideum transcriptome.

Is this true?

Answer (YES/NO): NO